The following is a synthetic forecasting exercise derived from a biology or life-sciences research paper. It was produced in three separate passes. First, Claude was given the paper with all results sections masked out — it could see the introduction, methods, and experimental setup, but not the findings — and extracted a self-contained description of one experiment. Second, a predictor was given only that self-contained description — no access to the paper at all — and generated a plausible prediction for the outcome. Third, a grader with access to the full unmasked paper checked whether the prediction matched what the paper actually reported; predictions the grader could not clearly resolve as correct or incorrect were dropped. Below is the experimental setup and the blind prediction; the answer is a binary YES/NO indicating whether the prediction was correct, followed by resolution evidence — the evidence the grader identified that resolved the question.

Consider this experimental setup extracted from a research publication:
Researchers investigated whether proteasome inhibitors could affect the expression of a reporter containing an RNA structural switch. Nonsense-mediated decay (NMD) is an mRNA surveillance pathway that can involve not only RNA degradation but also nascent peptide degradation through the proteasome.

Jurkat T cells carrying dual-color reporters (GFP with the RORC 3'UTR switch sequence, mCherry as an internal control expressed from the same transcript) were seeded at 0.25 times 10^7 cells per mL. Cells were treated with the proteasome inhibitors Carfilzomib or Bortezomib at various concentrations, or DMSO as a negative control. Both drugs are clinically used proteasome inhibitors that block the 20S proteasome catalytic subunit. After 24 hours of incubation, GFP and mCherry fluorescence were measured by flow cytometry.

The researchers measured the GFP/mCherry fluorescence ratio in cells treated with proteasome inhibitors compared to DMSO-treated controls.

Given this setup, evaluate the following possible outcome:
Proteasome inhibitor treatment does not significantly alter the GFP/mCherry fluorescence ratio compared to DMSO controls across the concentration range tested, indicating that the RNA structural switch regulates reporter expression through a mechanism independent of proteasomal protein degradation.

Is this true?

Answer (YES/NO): NO